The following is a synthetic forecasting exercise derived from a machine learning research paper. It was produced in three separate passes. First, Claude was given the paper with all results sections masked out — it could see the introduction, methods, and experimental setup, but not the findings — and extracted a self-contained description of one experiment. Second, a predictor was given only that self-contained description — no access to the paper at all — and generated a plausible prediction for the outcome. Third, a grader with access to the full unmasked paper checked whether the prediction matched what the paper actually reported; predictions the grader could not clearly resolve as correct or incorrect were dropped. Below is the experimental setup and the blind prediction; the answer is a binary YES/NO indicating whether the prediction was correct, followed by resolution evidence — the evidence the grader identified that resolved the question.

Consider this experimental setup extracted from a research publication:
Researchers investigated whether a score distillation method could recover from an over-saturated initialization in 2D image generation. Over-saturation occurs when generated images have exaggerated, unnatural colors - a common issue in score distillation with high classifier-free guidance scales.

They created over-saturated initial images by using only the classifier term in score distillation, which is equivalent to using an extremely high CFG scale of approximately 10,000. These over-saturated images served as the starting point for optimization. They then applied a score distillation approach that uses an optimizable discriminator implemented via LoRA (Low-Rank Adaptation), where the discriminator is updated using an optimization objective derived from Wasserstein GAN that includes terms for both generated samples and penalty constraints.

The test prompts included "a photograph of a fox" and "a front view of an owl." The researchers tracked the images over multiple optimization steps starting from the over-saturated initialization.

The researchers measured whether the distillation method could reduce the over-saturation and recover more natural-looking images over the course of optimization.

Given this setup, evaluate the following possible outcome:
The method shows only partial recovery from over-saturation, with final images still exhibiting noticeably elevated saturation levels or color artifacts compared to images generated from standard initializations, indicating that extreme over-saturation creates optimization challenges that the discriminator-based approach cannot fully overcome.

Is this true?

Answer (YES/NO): NO